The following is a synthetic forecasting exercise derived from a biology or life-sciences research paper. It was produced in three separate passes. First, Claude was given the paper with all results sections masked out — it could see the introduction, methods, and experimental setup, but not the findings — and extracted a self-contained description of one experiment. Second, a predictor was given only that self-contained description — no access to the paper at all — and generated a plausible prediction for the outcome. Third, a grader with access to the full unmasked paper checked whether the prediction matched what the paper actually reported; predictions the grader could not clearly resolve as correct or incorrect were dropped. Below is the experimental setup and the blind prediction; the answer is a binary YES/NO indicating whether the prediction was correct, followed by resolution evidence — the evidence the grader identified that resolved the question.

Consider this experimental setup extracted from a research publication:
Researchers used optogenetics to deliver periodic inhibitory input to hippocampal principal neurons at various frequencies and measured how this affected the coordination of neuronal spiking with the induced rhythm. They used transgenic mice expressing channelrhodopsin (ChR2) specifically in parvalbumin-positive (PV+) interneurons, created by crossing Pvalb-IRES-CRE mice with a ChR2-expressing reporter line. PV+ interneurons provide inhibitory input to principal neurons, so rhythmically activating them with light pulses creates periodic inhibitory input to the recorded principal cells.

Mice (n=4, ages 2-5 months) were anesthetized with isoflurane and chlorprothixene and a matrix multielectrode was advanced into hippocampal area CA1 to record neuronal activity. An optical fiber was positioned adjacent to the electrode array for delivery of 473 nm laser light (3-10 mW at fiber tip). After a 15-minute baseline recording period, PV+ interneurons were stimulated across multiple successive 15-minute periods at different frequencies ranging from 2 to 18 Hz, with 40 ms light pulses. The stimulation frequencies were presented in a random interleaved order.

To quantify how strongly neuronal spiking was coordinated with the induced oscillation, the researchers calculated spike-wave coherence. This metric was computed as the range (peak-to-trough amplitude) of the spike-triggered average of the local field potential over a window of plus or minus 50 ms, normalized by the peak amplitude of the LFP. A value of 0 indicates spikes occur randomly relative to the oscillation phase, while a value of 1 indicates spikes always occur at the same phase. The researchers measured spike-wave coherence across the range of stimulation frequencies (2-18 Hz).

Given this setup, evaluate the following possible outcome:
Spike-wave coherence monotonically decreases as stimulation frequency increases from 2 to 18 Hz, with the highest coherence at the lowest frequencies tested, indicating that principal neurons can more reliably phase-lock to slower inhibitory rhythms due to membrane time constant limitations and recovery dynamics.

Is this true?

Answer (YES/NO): NO